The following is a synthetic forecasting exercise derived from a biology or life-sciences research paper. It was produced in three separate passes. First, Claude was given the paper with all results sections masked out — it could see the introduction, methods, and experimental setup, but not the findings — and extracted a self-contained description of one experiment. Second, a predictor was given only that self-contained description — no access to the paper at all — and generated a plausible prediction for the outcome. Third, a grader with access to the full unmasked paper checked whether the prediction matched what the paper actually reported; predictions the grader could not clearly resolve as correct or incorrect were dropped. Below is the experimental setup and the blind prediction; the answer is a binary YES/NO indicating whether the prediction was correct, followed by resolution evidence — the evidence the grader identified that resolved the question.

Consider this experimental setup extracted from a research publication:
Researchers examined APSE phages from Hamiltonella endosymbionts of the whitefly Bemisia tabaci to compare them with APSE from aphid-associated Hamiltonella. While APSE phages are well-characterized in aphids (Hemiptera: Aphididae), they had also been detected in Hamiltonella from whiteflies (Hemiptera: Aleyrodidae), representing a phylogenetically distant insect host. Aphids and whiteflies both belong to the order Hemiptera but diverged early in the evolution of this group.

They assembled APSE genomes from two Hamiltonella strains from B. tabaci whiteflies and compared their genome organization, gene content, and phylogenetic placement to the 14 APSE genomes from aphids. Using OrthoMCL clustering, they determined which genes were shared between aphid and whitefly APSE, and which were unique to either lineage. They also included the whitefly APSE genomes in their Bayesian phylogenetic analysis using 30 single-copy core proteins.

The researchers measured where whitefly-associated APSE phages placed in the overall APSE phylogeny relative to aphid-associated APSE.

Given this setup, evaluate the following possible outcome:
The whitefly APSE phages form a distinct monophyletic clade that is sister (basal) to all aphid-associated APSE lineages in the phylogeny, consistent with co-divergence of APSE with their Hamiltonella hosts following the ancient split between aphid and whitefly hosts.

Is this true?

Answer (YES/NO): YES